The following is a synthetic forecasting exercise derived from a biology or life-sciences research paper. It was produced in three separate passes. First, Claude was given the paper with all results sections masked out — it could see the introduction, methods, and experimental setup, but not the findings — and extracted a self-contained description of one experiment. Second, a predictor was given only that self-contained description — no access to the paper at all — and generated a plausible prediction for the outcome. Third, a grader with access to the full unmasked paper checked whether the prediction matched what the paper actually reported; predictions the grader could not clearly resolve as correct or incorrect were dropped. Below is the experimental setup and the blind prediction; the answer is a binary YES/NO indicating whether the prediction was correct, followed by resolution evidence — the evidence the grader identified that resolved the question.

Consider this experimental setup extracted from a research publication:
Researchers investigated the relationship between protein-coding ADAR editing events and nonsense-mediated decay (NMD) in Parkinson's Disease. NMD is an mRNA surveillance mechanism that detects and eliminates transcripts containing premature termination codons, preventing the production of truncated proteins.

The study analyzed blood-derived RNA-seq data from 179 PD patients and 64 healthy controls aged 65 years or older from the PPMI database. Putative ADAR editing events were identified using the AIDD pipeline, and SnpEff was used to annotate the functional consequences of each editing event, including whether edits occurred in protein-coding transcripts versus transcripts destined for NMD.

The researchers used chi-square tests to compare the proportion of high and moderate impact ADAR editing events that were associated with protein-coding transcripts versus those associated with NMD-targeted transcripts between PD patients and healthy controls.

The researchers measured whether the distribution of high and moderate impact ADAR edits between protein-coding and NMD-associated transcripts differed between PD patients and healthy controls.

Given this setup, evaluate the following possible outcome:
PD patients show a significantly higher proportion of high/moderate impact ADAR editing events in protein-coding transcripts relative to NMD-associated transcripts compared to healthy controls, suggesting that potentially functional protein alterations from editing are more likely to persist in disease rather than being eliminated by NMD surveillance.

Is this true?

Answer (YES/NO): NO